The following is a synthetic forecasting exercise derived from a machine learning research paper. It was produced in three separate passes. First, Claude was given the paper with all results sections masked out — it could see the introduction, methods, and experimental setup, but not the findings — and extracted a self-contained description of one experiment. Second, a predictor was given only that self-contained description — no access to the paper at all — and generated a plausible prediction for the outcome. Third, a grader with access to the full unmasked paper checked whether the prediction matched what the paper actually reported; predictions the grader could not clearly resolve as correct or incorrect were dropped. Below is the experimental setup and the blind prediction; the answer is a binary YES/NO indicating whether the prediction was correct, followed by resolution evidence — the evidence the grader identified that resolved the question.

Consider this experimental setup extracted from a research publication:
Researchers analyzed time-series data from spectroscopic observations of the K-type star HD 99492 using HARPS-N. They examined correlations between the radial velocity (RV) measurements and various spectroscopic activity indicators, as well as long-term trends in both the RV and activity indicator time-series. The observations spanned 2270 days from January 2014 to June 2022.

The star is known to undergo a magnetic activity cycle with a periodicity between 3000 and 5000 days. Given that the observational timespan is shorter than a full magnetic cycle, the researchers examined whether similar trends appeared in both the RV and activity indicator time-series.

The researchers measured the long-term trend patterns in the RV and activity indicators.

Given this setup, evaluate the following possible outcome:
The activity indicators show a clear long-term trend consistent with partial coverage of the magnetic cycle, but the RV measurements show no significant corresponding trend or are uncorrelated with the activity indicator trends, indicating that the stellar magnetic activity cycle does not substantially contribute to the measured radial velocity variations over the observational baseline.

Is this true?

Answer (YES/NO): NO